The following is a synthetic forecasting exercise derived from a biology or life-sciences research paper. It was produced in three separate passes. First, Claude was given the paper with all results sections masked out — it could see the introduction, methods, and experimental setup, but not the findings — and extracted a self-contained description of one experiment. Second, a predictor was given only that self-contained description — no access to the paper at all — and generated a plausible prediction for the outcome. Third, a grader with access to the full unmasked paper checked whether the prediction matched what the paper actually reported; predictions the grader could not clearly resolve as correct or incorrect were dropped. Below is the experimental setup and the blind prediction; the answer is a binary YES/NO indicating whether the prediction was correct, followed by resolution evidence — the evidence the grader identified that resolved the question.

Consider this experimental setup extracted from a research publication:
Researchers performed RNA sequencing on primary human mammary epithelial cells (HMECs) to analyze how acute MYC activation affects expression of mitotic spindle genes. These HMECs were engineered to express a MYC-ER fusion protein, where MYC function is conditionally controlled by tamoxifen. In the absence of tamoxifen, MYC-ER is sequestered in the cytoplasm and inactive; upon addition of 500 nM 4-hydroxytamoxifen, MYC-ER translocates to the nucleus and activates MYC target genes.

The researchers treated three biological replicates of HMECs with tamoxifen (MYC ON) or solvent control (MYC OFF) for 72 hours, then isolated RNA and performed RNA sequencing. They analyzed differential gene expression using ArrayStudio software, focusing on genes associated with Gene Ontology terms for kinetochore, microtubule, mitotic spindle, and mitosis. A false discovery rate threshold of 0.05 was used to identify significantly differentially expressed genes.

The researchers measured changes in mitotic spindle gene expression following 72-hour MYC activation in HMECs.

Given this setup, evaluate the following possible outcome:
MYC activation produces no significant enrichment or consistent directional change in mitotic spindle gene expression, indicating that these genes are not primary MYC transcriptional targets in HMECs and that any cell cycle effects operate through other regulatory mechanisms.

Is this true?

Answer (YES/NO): NO